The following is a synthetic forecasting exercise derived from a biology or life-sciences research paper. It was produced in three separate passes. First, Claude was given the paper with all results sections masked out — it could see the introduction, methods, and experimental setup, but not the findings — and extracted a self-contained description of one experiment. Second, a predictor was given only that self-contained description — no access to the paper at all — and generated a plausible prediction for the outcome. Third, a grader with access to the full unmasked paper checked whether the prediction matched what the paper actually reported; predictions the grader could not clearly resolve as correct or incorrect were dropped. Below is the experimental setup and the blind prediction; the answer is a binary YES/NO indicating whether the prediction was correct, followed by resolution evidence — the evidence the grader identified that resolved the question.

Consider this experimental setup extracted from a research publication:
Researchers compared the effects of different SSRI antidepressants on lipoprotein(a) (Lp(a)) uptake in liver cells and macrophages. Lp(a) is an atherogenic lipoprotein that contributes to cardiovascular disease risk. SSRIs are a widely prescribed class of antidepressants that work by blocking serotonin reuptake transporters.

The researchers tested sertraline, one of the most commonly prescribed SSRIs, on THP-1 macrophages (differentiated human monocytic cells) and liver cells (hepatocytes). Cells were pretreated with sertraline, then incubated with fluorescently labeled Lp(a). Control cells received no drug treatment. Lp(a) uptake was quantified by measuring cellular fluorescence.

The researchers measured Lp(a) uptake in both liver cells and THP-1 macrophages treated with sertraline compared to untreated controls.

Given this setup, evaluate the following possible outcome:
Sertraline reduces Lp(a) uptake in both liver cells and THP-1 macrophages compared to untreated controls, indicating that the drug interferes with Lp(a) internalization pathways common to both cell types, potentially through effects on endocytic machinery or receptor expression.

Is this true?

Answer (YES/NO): YES